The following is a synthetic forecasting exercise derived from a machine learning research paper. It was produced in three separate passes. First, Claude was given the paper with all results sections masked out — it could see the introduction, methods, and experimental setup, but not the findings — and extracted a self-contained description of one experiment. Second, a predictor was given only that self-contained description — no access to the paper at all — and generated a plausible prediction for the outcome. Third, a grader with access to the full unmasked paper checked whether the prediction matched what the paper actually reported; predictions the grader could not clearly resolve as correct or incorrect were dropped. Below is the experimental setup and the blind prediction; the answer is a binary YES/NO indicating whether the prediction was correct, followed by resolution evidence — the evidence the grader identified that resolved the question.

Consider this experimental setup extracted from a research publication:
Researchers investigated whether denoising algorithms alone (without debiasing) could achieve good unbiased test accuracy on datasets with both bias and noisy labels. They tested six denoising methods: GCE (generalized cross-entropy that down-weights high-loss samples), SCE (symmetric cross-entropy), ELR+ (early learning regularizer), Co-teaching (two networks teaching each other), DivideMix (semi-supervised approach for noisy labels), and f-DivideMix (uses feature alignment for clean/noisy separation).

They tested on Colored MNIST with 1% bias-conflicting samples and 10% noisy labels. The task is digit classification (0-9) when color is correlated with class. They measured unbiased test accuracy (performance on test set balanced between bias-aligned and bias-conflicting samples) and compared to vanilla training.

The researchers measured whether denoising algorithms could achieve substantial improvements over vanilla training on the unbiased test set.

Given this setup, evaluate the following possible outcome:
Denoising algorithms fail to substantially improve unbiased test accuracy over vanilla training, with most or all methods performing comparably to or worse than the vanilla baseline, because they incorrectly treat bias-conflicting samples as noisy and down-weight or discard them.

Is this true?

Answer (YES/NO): YES